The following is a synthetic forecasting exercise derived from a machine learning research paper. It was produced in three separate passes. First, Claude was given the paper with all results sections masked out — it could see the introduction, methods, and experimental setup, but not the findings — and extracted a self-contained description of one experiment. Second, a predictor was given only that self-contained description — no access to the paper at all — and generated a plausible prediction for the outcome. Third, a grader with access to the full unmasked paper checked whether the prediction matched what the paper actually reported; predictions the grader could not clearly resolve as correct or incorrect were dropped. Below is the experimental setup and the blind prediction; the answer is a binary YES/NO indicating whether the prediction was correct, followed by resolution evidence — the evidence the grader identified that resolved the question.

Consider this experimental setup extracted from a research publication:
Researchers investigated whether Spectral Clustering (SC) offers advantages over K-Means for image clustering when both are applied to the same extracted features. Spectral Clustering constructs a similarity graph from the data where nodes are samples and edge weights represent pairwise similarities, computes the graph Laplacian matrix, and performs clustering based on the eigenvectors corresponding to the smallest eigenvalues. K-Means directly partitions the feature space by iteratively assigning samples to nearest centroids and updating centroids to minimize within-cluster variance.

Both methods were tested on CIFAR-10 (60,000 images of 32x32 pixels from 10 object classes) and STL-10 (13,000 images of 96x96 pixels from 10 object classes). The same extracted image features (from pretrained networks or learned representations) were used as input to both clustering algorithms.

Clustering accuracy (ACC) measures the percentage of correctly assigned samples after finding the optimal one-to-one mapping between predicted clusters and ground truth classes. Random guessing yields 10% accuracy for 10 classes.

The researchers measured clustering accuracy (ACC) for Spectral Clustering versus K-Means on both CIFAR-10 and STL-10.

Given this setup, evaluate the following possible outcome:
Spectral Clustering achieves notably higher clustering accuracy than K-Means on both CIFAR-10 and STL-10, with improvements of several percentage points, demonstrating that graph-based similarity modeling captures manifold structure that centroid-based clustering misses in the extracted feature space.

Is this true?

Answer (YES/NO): NO